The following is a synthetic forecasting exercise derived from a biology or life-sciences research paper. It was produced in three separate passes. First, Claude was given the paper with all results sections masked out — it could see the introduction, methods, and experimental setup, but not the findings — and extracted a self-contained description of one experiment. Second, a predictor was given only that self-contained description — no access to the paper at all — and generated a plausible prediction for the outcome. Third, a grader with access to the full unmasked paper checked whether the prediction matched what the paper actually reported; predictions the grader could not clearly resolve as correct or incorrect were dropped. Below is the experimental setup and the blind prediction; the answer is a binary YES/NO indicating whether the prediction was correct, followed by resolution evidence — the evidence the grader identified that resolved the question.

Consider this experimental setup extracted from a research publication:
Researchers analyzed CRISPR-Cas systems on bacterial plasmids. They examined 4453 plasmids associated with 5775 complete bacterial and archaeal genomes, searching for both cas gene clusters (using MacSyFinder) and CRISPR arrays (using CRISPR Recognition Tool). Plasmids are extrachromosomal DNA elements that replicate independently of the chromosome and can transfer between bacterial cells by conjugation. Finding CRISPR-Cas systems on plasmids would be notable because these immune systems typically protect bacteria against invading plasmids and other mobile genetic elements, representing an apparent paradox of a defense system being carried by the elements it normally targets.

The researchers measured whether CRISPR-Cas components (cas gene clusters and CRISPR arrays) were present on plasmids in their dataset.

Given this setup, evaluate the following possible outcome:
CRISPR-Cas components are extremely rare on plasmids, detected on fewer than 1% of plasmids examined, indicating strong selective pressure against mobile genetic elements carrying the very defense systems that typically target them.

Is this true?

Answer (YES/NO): NO